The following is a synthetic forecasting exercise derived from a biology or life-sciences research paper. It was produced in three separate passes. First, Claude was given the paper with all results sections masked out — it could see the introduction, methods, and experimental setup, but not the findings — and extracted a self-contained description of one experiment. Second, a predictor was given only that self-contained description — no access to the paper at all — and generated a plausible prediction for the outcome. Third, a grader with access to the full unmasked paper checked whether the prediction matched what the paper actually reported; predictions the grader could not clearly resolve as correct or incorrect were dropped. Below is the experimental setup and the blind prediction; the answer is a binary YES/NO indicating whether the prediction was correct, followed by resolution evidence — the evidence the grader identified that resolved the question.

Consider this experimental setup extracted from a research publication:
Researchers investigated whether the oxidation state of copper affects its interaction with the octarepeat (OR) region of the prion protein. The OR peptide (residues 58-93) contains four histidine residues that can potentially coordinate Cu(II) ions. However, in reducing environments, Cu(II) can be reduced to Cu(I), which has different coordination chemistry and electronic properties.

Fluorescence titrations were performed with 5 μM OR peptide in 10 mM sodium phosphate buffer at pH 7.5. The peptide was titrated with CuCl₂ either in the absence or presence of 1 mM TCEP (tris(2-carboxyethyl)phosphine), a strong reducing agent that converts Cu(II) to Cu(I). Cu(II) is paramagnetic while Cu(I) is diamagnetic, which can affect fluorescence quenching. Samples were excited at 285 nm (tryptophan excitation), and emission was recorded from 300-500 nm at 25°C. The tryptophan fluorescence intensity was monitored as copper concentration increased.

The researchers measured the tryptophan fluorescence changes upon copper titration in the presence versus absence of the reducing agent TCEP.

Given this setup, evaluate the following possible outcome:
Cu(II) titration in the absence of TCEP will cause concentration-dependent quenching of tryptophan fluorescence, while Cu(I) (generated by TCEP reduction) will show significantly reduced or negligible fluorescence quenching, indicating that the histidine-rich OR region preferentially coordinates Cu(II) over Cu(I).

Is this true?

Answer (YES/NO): NO